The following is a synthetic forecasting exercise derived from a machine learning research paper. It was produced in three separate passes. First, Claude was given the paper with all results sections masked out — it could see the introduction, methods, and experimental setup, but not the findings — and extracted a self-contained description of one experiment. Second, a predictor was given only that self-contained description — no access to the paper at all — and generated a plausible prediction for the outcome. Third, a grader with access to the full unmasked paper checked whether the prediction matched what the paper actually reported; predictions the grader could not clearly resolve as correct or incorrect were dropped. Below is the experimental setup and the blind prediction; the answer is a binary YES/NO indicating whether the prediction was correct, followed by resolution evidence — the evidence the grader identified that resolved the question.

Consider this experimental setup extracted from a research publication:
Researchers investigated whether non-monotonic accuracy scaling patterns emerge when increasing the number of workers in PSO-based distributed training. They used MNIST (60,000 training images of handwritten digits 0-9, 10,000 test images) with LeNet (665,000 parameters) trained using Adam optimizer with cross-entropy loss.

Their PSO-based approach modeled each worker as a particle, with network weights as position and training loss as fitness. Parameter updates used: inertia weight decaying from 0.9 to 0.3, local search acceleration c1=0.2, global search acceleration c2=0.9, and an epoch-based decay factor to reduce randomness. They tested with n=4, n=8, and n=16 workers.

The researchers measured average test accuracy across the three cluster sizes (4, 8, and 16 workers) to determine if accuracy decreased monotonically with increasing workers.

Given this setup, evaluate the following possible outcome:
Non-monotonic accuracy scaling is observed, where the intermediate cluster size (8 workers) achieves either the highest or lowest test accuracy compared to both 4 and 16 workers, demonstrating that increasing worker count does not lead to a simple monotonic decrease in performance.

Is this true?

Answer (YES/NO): NO